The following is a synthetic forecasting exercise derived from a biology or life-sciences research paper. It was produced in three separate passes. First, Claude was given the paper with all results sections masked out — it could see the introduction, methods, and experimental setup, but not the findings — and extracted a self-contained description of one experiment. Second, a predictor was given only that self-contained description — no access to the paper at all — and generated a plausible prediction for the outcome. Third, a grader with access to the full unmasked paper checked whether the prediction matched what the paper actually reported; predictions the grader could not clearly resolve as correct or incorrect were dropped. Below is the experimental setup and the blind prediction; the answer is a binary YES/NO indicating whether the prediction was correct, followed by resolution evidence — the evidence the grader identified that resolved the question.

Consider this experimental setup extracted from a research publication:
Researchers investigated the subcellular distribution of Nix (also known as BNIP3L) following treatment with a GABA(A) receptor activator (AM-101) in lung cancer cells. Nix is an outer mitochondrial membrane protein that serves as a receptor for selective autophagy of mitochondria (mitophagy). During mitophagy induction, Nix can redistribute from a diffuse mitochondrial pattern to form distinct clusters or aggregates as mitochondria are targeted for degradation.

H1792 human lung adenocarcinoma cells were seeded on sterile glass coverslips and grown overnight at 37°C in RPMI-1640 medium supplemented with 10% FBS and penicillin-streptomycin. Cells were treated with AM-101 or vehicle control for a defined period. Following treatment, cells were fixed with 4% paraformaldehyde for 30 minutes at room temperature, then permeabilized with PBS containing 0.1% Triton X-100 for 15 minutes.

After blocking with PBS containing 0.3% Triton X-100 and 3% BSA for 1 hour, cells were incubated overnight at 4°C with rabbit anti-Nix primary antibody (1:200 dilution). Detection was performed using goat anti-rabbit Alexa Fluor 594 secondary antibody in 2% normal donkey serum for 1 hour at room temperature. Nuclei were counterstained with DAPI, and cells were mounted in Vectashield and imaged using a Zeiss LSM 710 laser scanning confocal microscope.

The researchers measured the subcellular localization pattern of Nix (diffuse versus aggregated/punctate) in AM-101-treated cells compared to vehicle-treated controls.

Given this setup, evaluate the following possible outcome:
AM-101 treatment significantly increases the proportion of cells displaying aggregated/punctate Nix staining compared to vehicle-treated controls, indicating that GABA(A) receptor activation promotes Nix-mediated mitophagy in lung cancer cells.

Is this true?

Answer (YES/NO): YES